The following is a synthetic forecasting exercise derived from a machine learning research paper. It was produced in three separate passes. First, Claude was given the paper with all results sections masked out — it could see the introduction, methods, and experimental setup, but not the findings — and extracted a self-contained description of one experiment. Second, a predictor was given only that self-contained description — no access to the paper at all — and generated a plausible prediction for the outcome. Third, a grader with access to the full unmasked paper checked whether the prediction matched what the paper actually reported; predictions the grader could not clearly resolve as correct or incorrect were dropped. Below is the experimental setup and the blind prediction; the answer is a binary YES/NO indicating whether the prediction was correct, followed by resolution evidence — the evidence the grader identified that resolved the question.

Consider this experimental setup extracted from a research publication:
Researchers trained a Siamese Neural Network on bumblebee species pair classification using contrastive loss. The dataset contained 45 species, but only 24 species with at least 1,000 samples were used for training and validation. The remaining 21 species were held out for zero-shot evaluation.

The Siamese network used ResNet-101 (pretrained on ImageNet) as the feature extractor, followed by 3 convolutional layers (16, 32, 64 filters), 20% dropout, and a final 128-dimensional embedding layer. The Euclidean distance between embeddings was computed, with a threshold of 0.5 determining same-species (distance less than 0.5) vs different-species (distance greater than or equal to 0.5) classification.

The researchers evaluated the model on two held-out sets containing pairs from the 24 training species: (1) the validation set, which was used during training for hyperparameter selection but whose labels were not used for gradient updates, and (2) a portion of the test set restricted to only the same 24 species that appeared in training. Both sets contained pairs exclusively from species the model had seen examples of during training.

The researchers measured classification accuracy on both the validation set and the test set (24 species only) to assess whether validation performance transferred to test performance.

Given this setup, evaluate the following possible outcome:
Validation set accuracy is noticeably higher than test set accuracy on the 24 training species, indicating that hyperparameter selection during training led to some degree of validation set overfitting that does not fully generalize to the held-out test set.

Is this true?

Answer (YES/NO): NO